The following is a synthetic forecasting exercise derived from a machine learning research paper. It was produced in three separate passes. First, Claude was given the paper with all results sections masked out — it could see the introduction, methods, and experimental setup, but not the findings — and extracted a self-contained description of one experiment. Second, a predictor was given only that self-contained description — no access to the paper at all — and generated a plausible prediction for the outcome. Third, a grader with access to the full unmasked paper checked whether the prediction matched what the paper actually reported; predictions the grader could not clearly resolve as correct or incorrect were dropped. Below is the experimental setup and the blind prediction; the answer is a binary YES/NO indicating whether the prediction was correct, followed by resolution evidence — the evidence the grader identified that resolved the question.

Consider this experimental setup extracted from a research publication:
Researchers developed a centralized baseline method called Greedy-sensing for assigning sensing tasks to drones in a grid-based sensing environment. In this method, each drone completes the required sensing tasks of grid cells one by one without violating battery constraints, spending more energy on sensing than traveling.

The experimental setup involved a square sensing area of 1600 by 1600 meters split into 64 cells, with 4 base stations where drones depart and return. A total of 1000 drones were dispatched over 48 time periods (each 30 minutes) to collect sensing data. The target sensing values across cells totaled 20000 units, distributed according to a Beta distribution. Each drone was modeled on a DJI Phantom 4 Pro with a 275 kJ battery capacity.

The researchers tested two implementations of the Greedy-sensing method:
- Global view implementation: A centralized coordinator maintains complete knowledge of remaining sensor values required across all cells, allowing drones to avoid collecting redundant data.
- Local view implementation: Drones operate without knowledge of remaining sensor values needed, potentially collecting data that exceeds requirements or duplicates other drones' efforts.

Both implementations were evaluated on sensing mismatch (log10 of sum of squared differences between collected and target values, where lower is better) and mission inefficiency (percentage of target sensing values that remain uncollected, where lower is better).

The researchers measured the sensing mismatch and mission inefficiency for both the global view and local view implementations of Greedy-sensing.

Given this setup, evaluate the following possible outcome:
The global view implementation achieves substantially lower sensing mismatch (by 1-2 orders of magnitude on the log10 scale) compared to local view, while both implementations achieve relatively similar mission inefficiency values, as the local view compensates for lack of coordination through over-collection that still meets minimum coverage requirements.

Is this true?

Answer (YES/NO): NO